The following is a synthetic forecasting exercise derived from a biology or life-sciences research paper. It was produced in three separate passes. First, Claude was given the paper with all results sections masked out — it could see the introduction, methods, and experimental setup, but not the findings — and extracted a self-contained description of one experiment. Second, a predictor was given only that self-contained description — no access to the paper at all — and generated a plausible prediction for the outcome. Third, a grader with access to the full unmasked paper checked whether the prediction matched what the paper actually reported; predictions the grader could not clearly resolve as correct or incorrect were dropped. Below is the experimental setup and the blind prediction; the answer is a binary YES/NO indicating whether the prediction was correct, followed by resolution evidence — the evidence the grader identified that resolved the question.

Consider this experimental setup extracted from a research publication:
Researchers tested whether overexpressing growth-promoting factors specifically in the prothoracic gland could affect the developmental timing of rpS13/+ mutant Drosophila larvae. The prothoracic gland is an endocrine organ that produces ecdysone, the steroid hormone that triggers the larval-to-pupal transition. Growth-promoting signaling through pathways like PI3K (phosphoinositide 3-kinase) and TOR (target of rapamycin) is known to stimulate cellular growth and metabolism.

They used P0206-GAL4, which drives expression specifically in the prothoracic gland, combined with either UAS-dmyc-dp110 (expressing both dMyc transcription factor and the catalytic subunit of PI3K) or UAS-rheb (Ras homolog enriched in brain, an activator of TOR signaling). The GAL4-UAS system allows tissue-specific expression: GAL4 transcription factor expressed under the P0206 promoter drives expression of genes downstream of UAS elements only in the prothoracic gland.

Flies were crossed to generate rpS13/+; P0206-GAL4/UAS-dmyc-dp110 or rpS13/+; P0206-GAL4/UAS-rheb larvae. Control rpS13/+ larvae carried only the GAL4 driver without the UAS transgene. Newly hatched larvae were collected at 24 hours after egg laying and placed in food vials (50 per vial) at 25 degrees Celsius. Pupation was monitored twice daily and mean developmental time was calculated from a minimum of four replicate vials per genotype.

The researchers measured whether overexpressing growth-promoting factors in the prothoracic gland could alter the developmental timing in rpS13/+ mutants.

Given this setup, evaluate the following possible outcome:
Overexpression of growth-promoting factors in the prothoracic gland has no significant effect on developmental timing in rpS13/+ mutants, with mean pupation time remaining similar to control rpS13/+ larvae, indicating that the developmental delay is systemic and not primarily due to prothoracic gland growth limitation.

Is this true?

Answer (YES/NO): NO